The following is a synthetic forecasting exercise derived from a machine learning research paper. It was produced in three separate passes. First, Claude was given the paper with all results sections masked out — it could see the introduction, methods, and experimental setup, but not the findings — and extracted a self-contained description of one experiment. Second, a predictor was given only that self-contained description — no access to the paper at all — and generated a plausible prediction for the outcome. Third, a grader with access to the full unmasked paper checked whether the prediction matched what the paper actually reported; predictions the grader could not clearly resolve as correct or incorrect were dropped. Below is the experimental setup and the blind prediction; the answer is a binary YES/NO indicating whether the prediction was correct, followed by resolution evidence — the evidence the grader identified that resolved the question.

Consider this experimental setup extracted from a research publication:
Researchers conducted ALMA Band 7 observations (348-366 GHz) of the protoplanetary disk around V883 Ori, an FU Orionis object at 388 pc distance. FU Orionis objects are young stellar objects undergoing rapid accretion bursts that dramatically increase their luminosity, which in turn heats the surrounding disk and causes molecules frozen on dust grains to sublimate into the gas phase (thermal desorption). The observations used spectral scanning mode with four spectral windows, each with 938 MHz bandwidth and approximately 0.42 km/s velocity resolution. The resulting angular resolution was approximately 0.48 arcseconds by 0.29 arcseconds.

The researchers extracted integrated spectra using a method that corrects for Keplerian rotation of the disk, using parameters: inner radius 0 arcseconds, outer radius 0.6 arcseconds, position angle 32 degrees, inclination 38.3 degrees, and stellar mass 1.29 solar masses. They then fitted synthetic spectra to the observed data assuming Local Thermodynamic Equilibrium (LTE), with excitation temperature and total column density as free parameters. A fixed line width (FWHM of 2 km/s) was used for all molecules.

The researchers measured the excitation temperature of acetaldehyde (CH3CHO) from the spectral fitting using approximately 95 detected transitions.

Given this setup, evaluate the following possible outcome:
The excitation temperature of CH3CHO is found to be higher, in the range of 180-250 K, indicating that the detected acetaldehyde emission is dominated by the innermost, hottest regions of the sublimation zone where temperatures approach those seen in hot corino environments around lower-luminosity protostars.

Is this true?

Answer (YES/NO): NO